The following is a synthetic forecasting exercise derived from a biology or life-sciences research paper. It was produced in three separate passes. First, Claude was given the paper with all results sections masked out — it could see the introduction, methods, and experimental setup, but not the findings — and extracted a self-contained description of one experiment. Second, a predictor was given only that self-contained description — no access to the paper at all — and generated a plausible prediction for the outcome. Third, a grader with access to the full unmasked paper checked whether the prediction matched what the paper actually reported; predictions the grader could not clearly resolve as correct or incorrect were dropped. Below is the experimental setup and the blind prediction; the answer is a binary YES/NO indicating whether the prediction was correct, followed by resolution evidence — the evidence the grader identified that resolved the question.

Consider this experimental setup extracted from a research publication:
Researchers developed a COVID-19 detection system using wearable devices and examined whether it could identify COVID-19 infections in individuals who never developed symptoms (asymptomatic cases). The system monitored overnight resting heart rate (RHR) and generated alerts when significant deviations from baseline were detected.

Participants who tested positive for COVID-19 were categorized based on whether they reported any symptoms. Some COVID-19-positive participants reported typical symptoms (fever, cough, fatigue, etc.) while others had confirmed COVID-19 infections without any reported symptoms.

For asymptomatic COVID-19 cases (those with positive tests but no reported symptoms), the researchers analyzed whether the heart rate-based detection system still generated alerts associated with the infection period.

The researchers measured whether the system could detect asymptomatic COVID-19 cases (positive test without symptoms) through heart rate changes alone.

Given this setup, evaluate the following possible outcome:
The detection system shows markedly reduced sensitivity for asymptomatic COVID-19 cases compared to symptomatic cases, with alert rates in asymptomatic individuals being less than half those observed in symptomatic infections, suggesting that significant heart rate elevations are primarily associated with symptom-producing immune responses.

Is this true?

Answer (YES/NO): NO